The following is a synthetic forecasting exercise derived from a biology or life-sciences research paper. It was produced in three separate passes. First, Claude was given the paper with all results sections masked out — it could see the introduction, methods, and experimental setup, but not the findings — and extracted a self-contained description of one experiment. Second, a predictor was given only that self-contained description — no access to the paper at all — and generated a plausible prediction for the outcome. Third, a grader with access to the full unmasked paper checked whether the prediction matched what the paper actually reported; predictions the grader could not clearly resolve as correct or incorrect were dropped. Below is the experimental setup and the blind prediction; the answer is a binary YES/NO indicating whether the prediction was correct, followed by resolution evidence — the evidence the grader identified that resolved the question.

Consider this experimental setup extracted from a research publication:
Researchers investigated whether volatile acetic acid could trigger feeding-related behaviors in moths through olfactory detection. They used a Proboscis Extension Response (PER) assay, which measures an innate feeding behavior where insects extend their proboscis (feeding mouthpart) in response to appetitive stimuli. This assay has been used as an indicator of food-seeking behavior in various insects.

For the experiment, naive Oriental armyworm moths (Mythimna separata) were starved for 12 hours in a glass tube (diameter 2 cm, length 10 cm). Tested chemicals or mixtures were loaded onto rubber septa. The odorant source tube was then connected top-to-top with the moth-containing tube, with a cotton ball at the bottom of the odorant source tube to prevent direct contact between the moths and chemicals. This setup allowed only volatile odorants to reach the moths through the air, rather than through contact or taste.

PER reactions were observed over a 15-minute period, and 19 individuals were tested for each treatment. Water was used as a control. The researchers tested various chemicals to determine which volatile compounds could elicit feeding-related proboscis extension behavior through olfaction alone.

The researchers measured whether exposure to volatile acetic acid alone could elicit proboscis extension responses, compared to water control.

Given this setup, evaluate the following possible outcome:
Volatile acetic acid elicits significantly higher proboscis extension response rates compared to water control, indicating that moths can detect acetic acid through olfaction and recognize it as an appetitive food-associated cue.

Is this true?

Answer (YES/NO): YES